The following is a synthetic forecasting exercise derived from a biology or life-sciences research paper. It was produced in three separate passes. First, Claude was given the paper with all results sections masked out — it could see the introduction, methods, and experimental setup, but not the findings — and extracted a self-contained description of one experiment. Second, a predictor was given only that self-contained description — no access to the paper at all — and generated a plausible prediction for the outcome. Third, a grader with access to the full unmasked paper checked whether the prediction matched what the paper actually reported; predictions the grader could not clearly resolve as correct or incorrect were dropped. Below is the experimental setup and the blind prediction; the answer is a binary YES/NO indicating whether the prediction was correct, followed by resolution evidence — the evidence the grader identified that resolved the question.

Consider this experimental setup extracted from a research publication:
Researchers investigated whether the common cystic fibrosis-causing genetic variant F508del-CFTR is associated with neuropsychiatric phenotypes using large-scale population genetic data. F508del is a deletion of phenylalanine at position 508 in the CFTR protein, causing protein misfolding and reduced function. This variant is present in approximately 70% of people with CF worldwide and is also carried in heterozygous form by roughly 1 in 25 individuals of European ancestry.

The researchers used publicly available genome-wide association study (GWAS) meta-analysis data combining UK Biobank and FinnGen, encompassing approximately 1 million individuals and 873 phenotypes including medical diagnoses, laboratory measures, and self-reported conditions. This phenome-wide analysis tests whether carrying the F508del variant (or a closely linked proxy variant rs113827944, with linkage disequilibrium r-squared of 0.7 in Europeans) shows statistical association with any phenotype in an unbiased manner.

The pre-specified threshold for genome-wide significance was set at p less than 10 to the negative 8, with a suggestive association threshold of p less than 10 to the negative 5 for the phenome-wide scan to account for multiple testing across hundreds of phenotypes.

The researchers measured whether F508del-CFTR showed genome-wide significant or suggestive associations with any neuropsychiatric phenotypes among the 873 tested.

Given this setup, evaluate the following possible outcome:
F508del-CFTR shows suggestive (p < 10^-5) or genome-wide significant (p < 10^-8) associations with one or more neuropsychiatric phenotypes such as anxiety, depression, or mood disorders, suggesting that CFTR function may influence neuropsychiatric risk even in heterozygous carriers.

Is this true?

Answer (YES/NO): NO